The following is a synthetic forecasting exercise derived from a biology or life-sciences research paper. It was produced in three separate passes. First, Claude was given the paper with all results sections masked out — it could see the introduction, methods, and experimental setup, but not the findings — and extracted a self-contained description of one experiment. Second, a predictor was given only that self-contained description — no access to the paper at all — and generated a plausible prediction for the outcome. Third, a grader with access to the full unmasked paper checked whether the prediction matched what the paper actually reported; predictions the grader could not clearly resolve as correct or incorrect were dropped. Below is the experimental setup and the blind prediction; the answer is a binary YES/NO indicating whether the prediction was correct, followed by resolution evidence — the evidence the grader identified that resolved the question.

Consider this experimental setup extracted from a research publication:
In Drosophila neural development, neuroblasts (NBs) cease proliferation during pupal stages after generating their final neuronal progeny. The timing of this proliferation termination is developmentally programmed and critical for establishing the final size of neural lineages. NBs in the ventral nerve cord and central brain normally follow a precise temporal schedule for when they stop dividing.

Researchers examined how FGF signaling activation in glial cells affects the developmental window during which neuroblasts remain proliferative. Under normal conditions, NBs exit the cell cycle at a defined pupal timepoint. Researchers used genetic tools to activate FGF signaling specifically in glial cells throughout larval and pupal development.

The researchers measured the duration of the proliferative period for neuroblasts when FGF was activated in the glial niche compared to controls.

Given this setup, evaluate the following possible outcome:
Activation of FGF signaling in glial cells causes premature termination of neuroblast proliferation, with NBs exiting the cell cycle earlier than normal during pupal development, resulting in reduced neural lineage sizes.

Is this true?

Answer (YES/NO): NO